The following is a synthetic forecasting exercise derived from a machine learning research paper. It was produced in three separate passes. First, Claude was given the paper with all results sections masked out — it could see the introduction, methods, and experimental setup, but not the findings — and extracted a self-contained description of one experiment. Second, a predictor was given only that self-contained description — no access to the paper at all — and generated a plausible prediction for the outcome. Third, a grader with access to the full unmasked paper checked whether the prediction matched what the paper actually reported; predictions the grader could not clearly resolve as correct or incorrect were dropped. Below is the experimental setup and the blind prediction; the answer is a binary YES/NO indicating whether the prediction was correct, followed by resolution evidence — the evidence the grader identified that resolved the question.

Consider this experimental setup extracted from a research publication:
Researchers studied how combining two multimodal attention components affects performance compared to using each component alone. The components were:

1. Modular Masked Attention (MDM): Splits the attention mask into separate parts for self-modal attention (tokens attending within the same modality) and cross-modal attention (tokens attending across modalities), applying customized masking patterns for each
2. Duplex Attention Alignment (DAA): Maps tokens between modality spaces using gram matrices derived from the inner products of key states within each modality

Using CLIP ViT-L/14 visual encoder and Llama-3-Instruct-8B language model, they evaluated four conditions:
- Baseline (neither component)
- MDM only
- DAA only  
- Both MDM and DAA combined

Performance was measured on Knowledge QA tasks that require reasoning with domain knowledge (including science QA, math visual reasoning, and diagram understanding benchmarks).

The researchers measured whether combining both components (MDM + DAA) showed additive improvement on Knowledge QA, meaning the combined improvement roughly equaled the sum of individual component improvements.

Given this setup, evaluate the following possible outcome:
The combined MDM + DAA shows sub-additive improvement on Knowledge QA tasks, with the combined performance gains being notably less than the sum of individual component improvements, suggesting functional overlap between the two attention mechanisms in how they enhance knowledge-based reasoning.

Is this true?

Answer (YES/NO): YES